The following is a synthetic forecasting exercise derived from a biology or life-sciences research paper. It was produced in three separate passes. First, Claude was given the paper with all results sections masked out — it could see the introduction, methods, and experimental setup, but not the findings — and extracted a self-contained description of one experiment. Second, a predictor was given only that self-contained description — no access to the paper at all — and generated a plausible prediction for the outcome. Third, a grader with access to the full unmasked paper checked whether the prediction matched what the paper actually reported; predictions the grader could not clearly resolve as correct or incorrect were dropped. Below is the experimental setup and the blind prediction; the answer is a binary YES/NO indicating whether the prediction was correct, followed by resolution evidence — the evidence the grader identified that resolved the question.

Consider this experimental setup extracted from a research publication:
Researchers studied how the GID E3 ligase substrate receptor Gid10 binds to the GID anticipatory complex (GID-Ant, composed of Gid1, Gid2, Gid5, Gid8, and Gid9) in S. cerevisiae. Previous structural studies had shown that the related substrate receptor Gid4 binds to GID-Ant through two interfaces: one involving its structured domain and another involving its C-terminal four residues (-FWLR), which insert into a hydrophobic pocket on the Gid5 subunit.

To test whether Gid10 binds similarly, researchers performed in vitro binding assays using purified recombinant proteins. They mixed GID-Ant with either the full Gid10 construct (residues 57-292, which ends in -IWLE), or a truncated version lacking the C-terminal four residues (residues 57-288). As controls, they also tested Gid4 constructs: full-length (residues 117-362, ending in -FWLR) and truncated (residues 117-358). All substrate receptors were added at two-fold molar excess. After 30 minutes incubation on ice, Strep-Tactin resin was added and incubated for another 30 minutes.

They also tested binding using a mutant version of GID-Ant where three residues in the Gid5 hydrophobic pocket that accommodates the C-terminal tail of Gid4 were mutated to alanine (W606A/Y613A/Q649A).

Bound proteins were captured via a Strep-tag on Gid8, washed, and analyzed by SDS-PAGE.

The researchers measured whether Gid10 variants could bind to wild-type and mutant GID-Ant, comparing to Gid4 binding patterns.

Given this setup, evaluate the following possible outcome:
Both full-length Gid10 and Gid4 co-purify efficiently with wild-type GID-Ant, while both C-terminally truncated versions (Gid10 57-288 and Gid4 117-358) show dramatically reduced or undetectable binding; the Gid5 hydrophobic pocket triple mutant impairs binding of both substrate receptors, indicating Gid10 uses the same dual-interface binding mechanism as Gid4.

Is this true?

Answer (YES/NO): YES